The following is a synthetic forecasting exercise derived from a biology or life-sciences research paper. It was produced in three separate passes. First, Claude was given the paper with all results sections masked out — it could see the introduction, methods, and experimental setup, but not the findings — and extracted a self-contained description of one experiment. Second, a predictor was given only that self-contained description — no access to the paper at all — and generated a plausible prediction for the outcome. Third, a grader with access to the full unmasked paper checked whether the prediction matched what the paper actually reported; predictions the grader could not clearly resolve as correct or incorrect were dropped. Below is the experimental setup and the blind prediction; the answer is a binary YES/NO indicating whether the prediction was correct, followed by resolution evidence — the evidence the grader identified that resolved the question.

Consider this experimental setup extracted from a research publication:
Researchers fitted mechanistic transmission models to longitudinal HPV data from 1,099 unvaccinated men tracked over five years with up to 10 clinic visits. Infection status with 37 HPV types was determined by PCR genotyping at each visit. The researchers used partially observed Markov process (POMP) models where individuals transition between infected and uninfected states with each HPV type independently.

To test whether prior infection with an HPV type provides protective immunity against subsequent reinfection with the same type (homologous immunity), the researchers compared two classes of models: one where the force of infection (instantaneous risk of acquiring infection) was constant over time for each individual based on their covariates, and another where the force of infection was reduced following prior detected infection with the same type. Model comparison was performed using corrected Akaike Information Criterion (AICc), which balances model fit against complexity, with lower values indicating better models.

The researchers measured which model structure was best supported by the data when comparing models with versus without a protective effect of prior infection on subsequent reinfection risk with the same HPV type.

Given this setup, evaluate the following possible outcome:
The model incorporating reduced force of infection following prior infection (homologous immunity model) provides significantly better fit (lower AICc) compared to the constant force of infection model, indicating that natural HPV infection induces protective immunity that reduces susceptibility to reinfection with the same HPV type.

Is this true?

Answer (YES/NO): NO